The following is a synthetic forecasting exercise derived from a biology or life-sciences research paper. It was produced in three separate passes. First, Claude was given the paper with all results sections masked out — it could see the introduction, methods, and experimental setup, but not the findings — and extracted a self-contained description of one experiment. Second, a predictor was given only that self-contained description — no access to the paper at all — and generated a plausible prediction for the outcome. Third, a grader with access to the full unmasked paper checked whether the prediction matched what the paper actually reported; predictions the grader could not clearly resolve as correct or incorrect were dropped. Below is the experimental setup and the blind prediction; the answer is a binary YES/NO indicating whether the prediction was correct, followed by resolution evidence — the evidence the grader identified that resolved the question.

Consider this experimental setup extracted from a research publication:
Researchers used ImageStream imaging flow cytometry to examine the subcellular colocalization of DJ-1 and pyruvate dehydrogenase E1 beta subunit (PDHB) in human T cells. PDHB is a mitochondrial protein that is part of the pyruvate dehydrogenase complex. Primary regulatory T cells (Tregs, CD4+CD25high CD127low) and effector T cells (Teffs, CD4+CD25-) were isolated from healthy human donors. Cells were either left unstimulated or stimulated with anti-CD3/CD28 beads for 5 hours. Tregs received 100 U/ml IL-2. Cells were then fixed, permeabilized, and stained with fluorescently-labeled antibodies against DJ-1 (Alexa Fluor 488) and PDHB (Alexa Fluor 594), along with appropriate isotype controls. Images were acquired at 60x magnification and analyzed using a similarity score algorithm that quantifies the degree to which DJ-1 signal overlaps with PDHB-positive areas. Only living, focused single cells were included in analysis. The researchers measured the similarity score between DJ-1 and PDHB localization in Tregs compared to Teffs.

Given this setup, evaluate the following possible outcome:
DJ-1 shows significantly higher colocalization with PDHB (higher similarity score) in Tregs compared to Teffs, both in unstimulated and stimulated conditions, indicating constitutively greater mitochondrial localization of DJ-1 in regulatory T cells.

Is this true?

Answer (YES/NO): YES